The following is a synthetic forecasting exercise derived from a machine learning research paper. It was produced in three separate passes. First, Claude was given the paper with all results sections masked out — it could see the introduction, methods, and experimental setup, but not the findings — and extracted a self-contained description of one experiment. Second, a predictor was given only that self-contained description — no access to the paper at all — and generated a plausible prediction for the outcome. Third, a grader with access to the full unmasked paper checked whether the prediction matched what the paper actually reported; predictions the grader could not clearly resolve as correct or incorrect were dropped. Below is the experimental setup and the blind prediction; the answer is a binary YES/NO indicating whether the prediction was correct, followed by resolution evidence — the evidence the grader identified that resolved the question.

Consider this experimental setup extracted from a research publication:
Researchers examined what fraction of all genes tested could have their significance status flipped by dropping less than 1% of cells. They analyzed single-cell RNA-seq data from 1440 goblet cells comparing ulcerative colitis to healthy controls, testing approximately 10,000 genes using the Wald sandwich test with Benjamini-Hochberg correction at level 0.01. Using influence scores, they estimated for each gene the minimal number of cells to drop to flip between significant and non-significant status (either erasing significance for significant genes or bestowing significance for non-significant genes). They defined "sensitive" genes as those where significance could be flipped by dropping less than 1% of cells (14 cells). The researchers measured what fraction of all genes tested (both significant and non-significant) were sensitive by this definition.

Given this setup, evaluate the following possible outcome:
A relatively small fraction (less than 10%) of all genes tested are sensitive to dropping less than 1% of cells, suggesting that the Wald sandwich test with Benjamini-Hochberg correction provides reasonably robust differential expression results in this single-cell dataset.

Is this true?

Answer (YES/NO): NO